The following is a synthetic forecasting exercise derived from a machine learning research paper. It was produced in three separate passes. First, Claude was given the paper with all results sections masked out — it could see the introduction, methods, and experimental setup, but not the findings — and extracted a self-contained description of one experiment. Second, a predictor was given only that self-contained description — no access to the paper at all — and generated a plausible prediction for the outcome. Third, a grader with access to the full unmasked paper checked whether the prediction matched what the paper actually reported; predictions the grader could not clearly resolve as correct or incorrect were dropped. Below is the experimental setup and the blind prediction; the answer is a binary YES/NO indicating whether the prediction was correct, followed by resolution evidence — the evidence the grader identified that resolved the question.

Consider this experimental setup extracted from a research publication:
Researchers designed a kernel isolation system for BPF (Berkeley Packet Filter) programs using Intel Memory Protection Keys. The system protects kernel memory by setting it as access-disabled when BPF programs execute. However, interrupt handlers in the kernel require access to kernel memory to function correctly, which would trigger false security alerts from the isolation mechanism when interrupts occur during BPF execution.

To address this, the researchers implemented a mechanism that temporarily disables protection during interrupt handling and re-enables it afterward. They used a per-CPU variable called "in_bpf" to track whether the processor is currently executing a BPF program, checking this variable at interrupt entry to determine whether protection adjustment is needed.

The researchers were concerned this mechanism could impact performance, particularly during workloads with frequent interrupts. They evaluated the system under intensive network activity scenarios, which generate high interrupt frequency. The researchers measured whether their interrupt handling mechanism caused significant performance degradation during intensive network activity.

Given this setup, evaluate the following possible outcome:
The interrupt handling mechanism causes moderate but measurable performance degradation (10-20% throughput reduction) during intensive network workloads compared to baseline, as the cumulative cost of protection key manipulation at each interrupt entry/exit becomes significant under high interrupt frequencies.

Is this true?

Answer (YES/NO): NO